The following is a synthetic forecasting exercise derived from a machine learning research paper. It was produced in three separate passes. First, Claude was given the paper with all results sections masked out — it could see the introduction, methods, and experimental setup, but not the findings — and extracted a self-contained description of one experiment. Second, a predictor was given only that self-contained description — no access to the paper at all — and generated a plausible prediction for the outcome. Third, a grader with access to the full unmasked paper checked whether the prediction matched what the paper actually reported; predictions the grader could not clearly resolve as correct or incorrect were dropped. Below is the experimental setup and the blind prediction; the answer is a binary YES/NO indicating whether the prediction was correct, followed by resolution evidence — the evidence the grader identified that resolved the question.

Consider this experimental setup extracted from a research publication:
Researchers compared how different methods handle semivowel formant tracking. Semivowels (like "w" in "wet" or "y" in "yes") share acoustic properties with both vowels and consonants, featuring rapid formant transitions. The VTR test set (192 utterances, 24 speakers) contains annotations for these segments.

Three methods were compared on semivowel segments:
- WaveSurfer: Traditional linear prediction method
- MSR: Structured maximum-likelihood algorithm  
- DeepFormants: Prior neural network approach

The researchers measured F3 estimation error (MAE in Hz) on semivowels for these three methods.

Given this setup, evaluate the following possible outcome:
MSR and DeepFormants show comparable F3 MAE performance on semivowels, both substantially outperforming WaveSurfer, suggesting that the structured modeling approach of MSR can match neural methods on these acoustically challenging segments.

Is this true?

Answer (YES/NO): YES